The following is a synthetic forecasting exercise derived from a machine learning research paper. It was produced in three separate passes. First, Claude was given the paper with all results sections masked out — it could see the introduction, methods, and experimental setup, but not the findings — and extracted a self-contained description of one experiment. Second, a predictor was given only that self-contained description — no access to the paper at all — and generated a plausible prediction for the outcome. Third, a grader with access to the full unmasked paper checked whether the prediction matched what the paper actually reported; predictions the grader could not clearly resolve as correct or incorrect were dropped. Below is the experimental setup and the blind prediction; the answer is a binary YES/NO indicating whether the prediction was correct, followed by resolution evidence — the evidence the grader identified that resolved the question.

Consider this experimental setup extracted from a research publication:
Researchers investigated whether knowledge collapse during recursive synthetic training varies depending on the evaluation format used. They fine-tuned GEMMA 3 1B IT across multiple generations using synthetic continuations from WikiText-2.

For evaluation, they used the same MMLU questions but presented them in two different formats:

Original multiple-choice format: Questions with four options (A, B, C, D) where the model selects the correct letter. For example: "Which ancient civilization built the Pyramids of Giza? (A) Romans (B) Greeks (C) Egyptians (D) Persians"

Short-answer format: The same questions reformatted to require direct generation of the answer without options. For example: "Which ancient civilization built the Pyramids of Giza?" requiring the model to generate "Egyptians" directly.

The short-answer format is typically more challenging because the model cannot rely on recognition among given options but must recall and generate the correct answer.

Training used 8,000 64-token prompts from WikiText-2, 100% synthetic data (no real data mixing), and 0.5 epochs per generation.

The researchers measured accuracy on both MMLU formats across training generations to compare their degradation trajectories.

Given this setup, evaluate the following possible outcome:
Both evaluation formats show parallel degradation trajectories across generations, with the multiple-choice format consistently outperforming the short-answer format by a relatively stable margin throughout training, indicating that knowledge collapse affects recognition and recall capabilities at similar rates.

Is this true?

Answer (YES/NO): NO